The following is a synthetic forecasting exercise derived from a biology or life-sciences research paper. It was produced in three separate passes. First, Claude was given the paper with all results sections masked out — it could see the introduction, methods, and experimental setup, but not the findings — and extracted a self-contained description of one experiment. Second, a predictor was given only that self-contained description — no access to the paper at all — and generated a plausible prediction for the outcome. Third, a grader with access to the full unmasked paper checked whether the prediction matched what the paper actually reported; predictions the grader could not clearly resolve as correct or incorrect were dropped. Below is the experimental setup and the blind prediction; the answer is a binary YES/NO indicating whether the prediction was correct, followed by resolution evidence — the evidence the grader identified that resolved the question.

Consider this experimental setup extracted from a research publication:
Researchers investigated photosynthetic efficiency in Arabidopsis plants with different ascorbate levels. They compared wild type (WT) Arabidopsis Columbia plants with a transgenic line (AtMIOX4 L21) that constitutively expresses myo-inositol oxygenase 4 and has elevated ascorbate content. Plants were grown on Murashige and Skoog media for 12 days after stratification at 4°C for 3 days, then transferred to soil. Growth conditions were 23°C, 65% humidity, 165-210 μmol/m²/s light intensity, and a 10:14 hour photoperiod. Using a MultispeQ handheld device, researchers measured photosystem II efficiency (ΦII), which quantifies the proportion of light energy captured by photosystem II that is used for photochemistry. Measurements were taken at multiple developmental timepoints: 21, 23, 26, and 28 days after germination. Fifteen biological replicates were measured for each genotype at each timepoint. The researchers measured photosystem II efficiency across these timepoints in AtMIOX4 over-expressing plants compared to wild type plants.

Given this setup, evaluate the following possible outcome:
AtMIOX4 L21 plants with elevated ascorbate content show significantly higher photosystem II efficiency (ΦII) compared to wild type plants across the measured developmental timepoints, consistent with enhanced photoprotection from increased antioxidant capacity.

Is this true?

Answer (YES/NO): YES